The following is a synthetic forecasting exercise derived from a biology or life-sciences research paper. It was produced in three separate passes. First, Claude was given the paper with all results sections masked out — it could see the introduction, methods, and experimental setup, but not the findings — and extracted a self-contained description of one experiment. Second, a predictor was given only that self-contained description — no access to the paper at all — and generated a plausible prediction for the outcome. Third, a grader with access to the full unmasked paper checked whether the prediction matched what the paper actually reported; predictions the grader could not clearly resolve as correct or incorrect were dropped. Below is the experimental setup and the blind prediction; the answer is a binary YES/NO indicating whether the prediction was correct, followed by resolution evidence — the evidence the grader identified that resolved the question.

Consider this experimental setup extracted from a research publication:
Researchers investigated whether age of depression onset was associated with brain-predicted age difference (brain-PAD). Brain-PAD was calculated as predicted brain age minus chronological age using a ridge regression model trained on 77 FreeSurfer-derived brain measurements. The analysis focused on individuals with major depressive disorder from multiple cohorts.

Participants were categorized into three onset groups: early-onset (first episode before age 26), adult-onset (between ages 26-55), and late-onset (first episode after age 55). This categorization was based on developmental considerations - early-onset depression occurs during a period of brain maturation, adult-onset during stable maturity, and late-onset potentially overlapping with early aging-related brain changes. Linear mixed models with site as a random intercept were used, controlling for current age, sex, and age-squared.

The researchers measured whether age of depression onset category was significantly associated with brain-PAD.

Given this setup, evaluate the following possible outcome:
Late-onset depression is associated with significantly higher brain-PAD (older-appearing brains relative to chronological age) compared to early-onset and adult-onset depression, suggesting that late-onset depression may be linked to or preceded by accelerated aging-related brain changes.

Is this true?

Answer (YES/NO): NO